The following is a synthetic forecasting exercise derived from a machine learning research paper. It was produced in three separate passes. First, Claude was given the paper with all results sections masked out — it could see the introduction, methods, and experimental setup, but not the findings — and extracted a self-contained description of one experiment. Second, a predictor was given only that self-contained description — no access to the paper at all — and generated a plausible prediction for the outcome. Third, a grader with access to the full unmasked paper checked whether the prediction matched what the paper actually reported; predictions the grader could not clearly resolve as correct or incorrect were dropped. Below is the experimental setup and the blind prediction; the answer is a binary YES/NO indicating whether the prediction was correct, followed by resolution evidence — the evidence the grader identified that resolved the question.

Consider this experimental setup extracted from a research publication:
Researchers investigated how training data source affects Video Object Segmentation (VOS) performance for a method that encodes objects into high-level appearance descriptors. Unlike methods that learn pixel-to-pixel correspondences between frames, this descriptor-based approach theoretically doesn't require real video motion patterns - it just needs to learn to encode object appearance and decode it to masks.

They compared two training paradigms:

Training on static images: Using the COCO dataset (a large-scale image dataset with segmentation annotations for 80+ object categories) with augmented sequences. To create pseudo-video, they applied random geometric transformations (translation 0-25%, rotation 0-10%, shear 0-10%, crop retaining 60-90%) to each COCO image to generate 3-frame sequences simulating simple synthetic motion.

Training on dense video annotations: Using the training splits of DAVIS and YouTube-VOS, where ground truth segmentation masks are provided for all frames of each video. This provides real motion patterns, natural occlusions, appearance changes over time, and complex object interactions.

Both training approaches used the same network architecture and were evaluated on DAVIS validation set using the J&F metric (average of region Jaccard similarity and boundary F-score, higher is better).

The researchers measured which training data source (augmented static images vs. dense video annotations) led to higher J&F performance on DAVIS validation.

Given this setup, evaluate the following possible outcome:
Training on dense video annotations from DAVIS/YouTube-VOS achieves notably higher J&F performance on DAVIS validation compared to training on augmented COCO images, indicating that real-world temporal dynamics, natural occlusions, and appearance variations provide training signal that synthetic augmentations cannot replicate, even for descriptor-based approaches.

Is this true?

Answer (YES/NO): YES